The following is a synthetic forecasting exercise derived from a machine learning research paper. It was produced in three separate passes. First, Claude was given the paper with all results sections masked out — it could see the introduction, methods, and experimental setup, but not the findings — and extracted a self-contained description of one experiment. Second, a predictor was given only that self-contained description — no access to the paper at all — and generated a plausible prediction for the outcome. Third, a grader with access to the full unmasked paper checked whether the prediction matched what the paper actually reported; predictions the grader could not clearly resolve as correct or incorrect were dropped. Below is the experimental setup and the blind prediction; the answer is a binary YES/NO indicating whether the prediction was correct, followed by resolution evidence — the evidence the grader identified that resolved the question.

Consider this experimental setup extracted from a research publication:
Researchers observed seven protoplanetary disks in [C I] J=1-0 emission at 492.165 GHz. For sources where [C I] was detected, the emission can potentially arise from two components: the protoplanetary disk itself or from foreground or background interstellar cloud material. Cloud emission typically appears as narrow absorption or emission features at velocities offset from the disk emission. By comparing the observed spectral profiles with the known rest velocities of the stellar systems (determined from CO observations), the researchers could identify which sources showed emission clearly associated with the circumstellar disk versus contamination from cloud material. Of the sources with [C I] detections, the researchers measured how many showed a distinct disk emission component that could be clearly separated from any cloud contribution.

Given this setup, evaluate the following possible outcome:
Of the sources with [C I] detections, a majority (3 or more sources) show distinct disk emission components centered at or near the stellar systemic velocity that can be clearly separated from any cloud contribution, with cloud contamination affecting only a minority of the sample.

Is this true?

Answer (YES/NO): YES